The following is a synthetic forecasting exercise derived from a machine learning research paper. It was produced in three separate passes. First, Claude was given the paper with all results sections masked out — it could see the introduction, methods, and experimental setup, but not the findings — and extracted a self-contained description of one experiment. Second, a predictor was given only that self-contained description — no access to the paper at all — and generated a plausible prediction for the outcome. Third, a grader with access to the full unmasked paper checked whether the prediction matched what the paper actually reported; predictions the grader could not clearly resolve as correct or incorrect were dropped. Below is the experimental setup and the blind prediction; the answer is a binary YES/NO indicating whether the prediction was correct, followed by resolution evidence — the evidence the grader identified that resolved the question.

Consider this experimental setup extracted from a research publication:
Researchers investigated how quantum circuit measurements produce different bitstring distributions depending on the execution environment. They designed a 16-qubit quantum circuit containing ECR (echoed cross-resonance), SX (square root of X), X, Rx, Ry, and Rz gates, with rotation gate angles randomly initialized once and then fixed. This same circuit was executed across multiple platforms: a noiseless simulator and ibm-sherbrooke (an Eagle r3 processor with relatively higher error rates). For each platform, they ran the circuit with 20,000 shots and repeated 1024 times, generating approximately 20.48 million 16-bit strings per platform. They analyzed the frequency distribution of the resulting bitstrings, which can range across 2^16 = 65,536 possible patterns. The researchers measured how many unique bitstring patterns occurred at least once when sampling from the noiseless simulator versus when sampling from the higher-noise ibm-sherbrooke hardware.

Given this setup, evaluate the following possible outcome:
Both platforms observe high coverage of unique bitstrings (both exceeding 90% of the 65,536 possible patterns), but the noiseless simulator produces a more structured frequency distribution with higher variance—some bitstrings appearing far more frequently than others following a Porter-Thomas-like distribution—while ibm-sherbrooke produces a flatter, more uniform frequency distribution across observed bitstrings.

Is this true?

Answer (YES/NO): YES